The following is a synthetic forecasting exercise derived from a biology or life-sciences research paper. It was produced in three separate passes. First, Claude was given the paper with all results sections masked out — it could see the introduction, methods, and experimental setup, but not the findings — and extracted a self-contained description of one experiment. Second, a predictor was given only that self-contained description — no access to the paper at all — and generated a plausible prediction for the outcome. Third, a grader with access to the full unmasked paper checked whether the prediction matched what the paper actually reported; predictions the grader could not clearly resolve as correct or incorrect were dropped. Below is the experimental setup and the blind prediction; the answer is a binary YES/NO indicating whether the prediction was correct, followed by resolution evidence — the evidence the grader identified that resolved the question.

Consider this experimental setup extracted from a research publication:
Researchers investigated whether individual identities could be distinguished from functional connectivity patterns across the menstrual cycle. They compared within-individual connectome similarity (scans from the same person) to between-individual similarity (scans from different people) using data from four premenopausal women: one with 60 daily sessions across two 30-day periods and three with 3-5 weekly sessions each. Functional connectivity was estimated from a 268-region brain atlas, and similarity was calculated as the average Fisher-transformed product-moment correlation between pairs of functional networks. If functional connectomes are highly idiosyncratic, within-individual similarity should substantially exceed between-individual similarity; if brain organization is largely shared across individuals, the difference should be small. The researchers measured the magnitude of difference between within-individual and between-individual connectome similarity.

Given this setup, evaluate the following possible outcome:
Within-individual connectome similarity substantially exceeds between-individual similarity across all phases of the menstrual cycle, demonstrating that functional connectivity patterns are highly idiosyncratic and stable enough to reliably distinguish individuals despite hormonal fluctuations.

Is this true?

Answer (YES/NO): YES